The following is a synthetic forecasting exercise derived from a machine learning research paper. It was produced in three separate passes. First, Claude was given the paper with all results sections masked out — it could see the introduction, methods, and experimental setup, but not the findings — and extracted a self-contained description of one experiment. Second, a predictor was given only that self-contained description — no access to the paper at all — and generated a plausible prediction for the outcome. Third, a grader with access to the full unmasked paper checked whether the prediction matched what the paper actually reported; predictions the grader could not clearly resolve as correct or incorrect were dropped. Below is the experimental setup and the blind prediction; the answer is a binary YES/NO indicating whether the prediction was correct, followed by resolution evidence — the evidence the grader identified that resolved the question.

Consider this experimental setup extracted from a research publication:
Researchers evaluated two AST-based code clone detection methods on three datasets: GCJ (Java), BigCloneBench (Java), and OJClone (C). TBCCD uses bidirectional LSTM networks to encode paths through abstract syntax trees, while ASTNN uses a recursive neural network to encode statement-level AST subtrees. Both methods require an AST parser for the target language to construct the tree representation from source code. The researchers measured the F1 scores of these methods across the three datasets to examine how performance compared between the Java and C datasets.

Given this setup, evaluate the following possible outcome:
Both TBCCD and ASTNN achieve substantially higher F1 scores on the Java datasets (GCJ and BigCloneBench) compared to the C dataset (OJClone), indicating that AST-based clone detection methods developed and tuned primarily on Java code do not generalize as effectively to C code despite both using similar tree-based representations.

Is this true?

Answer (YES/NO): NO